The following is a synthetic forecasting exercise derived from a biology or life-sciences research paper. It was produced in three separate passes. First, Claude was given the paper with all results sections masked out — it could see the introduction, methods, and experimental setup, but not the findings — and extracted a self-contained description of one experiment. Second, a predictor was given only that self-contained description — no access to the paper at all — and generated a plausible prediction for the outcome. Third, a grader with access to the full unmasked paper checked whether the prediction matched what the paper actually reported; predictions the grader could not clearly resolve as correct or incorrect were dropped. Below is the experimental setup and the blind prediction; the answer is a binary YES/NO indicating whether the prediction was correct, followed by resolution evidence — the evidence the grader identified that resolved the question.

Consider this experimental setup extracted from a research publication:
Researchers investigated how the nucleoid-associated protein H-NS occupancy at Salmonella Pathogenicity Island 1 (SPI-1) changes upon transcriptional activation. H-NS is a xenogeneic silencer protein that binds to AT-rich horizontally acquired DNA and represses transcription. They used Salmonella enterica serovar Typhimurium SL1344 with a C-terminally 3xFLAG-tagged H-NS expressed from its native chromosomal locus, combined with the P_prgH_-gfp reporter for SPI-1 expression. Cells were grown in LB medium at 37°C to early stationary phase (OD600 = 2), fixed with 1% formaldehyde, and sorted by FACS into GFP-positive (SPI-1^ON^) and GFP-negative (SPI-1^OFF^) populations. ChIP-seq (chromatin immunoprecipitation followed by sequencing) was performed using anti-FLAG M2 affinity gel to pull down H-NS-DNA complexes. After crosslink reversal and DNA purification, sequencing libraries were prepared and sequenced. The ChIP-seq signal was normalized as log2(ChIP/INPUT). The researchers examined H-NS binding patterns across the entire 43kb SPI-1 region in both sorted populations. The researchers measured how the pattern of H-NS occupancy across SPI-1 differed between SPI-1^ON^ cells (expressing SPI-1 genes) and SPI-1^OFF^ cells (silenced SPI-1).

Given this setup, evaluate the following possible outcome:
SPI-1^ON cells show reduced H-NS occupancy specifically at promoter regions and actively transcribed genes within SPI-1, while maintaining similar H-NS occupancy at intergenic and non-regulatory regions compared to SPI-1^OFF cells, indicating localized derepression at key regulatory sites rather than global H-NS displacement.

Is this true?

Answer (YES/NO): NO